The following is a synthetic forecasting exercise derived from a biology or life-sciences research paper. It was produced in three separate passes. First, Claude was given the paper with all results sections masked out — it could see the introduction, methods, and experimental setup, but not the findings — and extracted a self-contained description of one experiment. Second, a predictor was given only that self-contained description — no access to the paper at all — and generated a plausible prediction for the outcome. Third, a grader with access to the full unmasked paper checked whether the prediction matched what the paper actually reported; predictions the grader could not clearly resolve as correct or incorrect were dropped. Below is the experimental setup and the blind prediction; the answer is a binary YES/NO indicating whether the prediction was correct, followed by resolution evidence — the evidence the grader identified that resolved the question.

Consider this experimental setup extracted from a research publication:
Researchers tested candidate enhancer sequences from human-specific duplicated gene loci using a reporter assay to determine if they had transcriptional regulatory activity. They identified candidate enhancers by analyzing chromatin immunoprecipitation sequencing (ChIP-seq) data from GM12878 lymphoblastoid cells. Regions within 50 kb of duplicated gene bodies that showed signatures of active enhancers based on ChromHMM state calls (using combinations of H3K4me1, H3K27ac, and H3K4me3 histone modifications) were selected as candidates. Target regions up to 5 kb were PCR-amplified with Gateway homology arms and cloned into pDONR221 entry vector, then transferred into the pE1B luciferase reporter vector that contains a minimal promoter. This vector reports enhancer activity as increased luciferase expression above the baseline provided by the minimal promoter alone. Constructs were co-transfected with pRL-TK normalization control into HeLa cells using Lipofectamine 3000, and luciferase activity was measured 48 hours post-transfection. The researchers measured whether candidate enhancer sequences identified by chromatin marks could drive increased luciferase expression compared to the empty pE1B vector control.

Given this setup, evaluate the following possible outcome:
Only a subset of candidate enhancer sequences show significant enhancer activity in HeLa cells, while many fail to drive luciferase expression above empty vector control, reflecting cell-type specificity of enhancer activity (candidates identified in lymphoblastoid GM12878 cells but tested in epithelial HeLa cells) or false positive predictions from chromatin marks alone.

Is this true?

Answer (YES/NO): NO